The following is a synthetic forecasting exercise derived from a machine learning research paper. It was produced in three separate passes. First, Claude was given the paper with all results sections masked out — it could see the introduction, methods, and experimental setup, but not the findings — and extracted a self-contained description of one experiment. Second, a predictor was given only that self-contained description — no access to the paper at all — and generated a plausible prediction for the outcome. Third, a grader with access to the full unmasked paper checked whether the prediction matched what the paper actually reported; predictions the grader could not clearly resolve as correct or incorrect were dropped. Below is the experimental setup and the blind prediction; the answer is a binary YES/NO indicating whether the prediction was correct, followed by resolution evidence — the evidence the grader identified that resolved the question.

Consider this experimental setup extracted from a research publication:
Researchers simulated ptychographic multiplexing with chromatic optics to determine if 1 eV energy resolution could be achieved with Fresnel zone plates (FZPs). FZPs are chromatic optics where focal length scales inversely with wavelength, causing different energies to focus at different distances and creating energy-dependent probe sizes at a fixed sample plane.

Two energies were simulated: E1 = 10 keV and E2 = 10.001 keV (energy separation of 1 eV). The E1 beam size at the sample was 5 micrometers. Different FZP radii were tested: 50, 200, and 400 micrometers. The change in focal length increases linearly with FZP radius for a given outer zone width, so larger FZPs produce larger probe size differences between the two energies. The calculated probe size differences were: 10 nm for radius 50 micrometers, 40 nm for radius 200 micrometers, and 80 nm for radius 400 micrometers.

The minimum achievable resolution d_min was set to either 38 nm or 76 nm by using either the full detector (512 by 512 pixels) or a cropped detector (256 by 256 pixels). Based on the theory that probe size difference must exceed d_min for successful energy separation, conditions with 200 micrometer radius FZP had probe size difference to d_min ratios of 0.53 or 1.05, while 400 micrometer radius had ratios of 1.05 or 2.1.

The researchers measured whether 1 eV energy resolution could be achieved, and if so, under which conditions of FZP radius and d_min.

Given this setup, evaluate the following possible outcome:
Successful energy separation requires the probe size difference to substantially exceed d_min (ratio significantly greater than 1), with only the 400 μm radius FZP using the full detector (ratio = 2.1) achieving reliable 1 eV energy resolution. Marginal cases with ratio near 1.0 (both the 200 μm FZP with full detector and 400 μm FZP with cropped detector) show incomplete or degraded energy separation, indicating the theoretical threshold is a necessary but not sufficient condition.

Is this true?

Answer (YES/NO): NO